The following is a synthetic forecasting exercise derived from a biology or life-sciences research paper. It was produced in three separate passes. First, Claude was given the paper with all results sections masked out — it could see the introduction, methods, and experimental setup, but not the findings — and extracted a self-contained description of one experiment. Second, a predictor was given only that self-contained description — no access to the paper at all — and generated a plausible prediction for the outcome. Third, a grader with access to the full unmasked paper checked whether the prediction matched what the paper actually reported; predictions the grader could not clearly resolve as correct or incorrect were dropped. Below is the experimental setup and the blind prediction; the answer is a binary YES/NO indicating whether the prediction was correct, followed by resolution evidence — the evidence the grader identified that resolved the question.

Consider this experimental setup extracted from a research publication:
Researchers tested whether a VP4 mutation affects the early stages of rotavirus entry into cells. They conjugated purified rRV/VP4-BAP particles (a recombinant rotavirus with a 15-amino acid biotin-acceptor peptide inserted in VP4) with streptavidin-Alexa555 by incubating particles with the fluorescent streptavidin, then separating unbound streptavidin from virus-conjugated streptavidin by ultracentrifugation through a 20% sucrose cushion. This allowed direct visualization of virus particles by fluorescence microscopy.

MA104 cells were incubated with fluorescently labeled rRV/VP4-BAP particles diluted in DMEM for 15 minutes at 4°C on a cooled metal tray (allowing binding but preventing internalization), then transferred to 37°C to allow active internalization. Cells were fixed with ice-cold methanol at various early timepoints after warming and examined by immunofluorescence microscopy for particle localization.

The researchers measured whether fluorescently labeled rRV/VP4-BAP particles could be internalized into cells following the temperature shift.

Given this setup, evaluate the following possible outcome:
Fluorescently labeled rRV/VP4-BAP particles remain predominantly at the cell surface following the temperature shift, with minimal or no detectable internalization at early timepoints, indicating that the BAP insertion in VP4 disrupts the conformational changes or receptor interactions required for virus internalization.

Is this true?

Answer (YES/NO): NO